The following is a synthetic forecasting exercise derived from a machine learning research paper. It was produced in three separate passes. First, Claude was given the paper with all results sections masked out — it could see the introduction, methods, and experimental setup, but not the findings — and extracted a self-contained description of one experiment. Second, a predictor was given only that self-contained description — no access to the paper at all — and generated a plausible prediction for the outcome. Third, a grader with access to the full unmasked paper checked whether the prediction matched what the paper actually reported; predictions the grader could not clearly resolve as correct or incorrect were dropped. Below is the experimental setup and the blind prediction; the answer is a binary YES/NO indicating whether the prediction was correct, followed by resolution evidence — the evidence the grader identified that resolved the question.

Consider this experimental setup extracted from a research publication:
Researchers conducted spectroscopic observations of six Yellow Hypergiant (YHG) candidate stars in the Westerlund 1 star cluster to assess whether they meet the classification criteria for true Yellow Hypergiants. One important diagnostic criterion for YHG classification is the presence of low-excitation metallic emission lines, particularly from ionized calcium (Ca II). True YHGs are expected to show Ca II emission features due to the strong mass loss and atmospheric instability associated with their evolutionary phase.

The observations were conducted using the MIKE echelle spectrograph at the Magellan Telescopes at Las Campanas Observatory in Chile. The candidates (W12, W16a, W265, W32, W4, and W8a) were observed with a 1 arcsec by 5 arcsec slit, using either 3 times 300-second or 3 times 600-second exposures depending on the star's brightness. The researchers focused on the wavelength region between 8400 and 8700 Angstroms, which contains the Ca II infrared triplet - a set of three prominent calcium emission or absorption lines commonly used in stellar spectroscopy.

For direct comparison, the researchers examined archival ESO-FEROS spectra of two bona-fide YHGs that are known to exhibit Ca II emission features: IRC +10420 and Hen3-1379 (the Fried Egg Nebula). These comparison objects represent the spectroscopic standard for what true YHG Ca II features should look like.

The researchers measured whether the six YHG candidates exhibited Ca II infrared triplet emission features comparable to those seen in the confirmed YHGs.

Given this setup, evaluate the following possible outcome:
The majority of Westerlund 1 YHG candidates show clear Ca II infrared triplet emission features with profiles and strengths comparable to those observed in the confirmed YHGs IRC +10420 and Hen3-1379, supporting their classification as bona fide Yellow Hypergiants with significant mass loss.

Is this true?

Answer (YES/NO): NO